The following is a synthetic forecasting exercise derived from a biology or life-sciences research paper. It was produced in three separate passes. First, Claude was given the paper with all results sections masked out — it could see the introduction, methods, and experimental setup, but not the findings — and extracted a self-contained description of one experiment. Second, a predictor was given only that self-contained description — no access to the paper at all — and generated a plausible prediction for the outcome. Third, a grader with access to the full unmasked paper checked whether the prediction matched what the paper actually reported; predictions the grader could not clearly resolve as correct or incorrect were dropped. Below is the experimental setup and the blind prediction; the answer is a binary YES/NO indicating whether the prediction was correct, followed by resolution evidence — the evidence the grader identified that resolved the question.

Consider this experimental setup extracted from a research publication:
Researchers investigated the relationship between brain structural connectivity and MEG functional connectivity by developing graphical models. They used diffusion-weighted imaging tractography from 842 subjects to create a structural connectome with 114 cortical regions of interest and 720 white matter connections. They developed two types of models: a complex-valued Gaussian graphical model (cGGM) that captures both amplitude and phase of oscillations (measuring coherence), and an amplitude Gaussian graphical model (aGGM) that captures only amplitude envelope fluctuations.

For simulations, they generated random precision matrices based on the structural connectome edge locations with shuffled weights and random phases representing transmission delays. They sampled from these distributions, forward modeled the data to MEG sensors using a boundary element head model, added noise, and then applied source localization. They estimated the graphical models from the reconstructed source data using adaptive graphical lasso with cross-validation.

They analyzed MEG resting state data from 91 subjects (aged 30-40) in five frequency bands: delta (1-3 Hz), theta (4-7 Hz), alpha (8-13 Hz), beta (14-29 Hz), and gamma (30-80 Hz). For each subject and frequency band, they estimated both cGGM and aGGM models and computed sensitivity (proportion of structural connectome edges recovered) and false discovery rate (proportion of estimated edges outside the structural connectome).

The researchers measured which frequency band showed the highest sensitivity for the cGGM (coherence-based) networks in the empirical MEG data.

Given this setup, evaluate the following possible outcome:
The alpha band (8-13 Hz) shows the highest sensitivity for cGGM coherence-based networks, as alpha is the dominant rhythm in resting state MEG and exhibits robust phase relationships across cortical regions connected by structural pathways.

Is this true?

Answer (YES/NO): NO